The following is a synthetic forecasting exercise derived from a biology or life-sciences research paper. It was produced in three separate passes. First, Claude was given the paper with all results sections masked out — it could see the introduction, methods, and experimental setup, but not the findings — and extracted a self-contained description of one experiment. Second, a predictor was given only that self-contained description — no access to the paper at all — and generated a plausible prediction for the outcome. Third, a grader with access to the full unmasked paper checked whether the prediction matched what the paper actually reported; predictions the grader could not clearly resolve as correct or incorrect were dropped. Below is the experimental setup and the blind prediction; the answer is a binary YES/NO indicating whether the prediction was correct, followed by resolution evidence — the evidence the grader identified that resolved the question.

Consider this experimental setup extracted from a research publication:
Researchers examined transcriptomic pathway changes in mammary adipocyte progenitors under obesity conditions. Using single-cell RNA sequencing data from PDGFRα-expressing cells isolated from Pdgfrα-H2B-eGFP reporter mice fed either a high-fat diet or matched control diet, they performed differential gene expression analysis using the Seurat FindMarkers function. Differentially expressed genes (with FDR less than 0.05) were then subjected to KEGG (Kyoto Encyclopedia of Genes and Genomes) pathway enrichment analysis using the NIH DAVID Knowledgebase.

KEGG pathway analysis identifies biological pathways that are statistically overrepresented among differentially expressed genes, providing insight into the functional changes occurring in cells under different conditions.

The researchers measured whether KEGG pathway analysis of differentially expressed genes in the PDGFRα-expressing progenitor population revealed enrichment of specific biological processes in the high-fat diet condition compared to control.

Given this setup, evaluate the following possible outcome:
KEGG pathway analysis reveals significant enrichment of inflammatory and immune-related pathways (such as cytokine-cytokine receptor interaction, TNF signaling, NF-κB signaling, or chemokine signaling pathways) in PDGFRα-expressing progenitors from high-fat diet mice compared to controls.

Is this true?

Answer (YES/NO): YES